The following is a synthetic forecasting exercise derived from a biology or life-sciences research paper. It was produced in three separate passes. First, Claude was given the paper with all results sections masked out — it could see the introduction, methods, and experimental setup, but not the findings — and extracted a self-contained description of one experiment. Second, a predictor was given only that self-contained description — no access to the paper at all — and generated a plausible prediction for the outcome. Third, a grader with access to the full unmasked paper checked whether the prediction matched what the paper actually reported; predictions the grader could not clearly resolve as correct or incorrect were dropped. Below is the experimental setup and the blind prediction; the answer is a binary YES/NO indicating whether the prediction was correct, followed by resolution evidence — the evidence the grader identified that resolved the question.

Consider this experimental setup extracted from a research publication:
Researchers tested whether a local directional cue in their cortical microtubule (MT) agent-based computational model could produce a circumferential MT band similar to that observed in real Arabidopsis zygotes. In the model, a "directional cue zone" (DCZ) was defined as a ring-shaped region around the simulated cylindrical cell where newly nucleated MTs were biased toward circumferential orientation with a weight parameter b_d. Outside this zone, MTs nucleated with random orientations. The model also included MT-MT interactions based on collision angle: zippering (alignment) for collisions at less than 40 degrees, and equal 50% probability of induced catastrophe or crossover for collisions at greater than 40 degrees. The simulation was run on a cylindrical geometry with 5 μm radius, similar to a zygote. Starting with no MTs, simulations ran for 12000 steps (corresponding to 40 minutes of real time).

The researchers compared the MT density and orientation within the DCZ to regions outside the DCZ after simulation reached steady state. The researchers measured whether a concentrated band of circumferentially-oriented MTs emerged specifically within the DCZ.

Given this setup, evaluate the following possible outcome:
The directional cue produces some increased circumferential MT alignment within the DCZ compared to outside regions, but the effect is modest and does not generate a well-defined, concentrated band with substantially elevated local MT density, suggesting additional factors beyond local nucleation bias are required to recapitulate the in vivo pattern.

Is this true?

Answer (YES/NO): NO